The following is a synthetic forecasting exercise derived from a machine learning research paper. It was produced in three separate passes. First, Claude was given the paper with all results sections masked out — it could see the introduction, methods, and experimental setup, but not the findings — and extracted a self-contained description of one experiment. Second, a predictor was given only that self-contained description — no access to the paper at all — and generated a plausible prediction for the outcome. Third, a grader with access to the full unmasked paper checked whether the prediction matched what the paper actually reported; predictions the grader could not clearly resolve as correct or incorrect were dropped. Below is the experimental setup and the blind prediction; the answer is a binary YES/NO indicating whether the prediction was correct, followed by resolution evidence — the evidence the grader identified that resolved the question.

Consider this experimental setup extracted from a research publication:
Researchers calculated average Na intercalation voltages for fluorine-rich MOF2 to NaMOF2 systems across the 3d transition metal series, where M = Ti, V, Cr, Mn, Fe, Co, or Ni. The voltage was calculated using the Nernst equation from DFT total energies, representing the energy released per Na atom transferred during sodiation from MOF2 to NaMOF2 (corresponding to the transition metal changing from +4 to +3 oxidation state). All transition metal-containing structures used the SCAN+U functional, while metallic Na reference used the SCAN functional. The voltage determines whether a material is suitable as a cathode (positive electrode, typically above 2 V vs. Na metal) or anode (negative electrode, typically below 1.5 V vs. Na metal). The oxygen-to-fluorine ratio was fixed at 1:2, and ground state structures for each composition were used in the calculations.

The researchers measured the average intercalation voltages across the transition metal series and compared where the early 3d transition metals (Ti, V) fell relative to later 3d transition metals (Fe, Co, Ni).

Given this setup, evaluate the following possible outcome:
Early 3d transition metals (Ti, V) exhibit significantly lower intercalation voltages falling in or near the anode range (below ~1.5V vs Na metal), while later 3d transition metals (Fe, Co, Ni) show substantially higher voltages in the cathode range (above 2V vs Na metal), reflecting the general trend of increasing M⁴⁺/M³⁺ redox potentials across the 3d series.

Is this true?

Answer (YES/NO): NO